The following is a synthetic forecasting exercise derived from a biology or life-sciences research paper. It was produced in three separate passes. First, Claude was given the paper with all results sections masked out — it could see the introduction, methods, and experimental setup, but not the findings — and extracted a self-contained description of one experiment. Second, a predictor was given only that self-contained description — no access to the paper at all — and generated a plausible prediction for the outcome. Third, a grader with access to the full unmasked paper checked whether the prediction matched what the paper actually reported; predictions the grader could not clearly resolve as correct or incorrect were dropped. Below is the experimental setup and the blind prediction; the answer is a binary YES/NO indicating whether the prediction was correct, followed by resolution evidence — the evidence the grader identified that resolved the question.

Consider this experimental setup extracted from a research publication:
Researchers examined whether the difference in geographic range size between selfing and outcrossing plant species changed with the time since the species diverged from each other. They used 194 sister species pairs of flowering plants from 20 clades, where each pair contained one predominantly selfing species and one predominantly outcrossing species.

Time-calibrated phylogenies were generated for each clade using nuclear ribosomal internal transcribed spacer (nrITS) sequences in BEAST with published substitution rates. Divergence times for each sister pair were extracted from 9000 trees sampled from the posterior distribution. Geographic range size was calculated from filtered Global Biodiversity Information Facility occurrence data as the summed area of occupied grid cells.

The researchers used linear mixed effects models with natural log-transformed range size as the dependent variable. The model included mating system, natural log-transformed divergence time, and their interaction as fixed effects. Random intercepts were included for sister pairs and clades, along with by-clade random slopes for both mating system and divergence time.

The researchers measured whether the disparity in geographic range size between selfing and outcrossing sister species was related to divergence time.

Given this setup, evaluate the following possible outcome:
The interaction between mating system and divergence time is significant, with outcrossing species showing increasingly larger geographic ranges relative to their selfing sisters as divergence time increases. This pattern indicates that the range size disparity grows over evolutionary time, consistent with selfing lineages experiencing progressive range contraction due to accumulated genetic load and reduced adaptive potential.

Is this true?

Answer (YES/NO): NO